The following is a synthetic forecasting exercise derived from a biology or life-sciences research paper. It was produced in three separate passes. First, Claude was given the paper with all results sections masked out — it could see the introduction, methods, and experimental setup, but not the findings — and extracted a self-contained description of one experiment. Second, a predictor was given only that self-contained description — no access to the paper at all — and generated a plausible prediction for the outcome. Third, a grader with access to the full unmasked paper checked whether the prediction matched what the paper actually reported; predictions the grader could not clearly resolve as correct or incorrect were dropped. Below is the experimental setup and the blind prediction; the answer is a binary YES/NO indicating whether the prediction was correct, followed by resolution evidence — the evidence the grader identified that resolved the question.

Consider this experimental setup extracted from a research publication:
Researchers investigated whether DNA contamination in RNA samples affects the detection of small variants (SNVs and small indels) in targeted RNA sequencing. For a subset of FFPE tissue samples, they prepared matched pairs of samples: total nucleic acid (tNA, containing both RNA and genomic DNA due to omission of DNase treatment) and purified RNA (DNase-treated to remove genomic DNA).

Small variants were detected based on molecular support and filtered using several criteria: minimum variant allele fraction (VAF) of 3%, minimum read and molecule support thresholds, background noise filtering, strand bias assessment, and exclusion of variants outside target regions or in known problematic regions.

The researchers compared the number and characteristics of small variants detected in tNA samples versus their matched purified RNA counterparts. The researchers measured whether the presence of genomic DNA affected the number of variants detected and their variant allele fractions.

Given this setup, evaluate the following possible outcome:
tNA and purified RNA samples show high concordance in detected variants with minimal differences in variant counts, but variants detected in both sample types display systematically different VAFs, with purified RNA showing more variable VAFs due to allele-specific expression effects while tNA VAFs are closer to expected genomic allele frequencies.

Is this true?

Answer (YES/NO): NO